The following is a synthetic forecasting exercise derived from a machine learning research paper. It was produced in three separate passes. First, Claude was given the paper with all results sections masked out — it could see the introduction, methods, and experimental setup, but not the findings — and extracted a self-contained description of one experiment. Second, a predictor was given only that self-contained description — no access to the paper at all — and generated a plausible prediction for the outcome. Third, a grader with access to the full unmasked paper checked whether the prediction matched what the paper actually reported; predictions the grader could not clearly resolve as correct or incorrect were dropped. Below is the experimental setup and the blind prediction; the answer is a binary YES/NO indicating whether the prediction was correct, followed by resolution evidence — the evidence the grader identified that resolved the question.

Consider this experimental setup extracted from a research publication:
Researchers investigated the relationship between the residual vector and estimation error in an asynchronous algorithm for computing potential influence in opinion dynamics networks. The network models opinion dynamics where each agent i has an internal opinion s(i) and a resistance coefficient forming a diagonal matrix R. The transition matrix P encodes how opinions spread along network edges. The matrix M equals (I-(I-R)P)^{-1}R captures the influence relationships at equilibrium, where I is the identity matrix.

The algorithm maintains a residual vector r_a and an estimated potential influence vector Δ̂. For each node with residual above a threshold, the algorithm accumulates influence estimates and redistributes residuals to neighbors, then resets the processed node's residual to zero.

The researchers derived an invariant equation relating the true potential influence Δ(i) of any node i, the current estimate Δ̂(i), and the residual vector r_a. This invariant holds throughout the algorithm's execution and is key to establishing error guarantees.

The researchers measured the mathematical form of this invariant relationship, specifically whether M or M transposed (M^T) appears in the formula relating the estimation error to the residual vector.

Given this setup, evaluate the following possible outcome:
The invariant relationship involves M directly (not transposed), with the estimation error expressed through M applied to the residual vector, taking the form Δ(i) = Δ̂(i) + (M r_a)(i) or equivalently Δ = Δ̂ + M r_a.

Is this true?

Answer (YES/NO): NO